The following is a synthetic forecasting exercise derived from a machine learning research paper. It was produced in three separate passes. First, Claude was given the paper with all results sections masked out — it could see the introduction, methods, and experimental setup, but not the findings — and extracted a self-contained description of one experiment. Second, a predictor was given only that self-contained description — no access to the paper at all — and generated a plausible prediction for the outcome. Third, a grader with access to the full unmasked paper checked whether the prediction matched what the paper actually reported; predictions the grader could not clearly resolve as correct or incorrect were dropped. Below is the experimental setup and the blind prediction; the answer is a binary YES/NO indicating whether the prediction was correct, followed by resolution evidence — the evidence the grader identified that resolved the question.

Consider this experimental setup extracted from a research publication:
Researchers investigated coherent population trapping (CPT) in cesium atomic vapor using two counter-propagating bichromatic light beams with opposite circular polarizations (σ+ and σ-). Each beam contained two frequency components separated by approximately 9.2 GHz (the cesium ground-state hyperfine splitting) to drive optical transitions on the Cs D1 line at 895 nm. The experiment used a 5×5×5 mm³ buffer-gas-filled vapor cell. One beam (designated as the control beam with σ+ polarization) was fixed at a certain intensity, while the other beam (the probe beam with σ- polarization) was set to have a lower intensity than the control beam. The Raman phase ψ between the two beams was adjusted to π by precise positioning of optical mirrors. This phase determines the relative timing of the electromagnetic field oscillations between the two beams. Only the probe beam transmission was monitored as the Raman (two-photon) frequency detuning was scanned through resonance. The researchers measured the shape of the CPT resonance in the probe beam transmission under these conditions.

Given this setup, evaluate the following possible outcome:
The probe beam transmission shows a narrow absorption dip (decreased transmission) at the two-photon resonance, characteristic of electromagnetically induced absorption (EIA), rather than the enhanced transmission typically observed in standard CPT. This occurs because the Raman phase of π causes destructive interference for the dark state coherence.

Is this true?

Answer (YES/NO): YES